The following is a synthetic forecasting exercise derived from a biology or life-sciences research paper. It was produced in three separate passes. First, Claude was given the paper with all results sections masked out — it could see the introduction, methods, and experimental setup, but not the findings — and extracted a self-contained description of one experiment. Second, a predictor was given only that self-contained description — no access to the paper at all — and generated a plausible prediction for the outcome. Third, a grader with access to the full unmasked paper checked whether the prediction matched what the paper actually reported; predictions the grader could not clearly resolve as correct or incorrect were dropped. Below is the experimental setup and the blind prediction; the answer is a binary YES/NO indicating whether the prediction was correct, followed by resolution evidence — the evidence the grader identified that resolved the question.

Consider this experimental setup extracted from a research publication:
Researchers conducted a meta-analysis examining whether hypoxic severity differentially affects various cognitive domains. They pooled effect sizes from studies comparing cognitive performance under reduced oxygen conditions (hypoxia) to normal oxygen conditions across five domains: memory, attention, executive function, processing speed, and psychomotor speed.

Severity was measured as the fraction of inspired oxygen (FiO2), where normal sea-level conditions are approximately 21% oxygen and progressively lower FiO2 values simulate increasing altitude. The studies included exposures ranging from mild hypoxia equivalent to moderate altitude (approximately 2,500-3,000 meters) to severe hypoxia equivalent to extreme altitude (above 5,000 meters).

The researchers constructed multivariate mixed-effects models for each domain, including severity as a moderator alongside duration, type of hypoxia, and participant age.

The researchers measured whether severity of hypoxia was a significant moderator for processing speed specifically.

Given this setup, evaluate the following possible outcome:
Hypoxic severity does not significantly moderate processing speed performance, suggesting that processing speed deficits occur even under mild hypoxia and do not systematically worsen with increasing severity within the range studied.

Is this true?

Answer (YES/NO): YES